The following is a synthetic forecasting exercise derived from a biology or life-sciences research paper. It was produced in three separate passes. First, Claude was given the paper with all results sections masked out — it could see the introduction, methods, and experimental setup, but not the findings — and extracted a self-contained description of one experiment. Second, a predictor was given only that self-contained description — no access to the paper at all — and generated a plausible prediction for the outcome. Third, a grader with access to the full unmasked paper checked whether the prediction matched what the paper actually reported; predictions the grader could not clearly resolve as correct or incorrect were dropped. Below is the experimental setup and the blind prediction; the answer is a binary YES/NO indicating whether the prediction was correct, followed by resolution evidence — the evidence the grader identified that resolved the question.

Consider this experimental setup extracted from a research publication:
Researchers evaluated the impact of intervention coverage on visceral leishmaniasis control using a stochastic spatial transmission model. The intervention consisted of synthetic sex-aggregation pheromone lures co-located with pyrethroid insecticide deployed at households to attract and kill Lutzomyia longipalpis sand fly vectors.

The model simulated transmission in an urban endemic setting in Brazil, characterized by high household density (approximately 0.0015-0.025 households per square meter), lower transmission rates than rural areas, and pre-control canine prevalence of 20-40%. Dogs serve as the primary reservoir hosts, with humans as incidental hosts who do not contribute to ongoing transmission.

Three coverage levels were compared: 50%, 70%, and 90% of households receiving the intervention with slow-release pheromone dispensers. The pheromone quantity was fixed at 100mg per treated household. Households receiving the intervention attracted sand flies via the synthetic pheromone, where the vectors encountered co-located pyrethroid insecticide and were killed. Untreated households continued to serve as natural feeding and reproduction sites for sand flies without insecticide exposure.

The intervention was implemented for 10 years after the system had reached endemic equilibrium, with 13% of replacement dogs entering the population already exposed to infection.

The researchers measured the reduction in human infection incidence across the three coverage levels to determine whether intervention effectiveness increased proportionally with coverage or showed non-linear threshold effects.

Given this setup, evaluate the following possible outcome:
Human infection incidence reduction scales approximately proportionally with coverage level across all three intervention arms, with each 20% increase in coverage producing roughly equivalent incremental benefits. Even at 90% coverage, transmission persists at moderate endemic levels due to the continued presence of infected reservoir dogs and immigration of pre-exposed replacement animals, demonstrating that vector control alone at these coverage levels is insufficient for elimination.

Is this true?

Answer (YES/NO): NO